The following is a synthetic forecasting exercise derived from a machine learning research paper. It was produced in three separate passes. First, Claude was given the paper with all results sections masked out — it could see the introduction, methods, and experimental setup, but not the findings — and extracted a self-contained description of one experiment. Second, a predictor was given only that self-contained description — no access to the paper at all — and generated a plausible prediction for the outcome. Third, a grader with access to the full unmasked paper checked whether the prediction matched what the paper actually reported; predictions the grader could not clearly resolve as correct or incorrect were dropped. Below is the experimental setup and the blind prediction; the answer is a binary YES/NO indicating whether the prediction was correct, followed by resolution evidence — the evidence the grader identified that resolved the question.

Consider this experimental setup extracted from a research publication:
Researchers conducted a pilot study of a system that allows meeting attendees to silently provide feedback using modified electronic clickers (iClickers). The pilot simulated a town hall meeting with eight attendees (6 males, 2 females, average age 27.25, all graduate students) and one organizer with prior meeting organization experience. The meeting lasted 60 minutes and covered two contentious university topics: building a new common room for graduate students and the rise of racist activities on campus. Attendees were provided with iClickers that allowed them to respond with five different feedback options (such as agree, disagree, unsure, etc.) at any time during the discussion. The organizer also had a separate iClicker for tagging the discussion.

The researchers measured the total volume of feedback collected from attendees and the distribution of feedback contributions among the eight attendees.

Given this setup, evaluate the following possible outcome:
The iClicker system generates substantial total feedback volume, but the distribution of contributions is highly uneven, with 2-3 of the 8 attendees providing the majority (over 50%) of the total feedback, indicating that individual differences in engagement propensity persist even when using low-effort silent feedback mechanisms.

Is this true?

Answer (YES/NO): NO